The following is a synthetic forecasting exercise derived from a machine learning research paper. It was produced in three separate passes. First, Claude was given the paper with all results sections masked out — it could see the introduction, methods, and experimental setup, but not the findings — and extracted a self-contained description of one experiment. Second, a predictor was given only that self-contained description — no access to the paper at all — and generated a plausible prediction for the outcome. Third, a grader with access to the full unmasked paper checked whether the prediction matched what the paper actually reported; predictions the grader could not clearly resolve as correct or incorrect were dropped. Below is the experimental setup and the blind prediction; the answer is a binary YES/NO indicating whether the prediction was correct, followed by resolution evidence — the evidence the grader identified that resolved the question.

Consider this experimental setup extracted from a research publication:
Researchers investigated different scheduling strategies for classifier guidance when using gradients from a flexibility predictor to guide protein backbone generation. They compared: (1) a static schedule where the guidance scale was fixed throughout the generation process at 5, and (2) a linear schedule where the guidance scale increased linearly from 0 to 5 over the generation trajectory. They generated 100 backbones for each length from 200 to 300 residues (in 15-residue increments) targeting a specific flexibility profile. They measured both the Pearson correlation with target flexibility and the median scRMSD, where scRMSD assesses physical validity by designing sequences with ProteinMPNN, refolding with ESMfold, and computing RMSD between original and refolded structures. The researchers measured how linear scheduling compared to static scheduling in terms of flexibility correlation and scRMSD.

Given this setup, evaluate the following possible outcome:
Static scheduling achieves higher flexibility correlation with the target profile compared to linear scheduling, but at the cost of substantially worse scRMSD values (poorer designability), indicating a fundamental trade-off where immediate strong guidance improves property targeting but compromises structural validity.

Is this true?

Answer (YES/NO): YES